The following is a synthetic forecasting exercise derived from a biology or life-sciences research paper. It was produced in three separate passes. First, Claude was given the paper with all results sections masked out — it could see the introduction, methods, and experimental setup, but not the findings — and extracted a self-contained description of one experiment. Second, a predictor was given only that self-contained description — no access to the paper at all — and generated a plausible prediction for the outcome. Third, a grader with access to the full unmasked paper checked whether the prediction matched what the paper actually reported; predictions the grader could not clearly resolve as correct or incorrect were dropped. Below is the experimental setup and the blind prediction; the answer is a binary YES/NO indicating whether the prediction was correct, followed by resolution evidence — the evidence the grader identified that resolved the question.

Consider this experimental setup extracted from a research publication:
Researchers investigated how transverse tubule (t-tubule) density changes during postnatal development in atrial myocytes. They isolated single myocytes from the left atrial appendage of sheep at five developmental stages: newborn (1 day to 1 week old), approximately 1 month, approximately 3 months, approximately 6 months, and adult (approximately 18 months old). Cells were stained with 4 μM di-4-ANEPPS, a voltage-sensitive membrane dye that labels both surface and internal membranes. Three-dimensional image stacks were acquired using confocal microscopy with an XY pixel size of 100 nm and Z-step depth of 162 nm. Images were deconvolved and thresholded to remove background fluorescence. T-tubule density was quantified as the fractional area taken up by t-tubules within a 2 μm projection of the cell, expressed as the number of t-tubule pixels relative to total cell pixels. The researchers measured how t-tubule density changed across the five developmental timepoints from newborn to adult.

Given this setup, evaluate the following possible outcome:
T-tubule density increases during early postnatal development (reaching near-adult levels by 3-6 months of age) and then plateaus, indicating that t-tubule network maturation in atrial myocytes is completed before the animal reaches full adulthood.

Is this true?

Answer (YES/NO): NO